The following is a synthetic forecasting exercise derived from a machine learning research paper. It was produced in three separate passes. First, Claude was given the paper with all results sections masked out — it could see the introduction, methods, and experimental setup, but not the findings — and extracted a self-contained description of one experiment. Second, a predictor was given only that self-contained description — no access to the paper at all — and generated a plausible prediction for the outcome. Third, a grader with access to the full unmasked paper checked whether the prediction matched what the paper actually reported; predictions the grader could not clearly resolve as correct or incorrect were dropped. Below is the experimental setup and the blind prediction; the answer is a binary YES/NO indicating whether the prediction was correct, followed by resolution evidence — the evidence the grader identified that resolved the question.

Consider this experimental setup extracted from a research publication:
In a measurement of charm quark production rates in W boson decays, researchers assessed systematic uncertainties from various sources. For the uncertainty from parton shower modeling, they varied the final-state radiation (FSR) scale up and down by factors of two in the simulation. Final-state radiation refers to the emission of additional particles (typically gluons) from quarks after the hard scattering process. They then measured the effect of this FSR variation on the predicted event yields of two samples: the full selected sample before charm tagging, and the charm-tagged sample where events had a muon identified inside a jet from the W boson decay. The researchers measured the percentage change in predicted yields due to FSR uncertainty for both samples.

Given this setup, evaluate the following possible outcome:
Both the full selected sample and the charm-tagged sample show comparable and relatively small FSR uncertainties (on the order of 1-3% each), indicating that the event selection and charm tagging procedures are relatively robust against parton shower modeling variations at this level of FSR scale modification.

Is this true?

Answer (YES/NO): NO